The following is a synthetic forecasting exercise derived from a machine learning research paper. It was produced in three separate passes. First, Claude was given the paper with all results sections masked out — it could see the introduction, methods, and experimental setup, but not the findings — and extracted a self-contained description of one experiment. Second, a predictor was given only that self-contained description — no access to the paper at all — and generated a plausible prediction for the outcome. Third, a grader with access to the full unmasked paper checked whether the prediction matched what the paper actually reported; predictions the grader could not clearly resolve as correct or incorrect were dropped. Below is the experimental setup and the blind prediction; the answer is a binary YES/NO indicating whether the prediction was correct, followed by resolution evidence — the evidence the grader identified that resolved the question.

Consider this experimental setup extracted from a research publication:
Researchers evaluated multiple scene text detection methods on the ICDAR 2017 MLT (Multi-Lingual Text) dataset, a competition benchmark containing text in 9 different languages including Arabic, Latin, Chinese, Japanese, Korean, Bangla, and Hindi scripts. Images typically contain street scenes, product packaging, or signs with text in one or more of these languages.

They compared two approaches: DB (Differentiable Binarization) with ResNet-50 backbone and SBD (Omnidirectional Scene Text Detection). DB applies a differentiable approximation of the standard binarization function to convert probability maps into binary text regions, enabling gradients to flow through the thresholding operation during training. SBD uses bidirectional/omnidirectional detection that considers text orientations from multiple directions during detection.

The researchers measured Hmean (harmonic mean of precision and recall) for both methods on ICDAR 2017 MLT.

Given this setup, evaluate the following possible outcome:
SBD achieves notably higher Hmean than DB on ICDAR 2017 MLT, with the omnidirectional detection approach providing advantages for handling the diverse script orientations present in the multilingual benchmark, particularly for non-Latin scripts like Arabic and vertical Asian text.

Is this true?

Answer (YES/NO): NO